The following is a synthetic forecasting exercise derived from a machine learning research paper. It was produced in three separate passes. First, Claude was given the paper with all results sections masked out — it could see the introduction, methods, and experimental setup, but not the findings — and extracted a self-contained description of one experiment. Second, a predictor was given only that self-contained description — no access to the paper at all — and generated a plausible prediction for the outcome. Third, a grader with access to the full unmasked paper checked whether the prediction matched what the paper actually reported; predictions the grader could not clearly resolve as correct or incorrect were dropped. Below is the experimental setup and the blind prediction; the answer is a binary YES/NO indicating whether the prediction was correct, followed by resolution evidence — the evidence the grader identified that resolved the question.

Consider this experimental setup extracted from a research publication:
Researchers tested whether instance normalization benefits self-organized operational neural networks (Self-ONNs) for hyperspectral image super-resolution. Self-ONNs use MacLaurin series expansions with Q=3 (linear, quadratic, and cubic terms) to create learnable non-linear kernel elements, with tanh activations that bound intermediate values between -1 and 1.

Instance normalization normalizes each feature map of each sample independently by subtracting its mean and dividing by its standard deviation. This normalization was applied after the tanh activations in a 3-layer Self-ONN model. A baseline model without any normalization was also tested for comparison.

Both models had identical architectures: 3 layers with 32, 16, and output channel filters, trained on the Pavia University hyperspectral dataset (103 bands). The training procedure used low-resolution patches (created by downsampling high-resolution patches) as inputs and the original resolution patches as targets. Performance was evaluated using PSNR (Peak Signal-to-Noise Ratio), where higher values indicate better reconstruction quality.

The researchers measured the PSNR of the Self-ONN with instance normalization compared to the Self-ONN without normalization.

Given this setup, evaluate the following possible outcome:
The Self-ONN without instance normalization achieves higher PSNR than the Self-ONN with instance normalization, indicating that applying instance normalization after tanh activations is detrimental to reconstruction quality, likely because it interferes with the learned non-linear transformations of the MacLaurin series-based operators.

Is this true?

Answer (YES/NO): YES